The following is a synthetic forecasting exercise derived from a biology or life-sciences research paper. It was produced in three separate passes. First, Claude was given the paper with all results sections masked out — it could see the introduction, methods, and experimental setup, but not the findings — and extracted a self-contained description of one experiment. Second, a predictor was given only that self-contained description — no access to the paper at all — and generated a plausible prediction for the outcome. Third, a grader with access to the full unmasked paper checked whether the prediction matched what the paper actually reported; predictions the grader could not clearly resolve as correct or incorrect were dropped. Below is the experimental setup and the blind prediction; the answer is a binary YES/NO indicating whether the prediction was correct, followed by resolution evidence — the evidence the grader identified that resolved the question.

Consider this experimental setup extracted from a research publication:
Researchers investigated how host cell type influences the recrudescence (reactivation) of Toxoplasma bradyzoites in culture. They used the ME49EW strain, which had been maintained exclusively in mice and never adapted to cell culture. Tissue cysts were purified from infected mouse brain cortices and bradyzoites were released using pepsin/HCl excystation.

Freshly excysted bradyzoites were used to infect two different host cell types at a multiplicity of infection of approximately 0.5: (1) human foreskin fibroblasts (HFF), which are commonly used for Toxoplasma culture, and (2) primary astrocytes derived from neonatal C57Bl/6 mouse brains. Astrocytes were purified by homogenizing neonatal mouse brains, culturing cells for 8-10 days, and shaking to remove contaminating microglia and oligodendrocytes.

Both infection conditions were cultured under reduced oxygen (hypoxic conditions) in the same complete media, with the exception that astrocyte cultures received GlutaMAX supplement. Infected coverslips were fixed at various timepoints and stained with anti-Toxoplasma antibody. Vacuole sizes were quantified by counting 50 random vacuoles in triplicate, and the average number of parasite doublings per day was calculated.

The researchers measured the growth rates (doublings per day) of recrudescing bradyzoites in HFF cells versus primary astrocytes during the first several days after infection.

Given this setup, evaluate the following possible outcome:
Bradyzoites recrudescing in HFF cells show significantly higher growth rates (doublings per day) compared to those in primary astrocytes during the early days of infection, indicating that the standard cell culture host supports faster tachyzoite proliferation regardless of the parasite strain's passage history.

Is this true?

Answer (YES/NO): NO